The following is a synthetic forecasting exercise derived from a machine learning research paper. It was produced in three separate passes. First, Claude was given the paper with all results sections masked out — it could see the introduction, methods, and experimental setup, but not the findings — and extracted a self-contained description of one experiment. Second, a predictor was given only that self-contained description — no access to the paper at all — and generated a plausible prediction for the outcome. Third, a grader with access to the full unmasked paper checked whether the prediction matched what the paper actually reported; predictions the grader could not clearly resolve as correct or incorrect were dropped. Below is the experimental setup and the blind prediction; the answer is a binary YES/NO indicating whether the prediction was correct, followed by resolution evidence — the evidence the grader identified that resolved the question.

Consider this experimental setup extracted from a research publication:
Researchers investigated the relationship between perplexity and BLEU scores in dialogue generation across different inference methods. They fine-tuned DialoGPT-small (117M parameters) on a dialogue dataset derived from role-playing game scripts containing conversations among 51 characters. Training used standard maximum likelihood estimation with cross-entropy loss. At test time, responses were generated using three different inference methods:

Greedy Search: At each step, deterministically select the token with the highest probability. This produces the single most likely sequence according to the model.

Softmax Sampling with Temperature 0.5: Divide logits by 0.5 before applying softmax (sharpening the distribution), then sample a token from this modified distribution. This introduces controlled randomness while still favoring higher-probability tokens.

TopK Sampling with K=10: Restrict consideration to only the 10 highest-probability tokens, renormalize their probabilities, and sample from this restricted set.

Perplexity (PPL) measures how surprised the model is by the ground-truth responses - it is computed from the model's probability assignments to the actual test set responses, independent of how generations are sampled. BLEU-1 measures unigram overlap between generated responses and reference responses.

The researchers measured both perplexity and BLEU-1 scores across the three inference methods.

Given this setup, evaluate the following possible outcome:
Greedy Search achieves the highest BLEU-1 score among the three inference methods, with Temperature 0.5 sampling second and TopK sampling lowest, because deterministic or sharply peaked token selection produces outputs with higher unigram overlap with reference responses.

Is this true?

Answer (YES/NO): NO